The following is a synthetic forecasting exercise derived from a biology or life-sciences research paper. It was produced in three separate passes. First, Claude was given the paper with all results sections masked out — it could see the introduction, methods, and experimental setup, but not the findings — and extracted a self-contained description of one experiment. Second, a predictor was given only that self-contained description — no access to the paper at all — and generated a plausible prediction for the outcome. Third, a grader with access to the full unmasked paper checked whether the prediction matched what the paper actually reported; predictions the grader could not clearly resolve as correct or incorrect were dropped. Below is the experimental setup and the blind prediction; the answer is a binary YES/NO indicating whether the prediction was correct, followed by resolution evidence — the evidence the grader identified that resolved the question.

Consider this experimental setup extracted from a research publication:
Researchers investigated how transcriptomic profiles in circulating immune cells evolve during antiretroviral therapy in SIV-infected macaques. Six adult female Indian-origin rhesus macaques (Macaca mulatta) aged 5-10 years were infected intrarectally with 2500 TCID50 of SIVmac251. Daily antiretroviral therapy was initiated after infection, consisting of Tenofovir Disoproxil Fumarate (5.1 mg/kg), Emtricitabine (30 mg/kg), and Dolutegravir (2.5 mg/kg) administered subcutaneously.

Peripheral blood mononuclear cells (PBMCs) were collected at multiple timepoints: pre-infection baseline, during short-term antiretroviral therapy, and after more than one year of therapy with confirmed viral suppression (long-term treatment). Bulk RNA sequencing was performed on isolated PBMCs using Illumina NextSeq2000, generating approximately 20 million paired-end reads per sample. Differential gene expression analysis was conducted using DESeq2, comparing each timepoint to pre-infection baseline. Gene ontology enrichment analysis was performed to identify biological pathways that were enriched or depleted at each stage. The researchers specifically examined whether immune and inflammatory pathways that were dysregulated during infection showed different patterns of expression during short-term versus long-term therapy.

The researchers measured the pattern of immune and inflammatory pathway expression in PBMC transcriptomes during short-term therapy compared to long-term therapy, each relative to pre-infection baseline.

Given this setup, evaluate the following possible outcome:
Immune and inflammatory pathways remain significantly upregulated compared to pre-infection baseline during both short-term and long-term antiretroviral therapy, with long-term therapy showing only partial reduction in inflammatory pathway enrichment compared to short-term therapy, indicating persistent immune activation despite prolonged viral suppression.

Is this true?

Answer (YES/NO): NO